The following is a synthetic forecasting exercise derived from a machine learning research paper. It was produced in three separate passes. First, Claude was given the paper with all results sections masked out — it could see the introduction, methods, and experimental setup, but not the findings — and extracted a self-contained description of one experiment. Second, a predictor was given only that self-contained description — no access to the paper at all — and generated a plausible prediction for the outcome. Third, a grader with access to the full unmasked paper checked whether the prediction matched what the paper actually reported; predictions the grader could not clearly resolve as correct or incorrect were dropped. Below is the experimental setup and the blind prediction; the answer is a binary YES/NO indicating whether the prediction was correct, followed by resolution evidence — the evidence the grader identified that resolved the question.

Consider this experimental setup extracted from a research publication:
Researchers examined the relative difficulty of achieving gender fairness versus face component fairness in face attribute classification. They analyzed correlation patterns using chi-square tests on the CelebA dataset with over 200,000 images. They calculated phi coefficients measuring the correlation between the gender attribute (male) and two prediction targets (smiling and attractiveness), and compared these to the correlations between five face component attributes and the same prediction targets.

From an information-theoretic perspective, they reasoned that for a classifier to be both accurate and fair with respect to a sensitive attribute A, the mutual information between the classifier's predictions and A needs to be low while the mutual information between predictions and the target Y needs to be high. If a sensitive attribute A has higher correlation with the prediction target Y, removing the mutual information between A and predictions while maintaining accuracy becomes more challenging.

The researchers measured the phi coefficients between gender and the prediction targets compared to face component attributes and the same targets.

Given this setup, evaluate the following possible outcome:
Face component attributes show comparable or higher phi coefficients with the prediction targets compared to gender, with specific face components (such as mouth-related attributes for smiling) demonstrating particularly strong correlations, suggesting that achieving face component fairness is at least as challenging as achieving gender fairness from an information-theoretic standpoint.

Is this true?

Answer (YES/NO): NO